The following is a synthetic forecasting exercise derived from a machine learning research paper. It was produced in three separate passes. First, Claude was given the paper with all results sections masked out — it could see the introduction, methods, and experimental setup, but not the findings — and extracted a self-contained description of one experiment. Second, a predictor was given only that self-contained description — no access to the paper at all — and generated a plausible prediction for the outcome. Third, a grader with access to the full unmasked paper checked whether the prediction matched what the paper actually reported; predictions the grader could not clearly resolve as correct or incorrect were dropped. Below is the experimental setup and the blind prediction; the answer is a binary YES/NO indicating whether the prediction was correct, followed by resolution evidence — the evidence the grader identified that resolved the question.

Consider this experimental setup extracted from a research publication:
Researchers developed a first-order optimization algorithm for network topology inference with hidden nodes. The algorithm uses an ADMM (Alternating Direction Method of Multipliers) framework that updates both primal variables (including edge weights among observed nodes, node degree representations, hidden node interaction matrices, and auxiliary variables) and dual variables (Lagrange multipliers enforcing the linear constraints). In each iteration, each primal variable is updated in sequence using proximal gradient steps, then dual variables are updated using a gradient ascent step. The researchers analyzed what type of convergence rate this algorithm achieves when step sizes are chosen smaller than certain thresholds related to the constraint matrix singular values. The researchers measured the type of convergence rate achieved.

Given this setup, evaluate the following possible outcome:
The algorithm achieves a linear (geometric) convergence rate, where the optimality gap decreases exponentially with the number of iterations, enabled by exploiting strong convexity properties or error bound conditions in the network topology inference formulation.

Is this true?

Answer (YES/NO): YES